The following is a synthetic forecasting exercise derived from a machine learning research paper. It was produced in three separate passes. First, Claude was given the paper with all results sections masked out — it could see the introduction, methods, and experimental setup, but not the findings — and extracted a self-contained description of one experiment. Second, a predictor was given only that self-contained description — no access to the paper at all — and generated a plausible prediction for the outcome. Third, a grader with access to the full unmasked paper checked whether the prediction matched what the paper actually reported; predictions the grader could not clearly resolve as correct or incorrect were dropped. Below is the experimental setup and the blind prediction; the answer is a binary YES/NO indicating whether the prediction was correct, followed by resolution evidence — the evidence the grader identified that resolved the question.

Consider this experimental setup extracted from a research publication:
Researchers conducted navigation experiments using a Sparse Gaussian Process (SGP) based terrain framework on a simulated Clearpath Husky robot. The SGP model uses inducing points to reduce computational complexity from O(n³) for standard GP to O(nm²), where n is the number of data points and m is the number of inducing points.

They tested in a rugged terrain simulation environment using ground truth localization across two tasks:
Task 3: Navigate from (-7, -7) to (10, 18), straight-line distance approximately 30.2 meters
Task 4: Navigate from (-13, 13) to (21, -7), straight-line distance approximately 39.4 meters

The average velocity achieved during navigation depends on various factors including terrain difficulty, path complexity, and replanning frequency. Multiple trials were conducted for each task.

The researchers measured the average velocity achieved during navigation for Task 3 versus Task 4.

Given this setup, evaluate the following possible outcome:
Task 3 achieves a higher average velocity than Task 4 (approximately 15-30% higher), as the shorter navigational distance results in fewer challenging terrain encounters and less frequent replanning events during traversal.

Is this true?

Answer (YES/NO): YES